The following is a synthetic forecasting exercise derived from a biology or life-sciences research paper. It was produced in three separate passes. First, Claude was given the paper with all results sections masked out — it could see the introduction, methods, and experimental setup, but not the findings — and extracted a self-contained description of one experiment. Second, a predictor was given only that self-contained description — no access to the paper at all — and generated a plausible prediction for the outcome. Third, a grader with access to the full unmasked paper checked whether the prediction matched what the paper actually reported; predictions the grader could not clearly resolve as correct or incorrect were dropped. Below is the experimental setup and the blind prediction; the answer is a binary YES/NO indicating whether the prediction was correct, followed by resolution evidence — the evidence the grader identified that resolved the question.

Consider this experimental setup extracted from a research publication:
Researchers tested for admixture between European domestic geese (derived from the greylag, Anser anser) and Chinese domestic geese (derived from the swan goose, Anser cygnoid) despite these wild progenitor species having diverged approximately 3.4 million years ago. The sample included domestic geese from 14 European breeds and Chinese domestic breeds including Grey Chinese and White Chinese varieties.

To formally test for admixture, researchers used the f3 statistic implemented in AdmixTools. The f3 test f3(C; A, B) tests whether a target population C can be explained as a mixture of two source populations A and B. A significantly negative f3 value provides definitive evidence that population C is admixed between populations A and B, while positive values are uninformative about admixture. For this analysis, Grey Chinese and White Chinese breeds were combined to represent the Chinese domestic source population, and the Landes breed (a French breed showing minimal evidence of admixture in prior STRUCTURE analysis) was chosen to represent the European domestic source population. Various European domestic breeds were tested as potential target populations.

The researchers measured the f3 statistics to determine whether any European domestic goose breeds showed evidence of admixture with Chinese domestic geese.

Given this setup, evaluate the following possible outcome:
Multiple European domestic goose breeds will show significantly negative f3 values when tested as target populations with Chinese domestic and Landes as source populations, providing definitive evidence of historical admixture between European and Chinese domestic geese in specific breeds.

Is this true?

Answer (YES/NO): YES